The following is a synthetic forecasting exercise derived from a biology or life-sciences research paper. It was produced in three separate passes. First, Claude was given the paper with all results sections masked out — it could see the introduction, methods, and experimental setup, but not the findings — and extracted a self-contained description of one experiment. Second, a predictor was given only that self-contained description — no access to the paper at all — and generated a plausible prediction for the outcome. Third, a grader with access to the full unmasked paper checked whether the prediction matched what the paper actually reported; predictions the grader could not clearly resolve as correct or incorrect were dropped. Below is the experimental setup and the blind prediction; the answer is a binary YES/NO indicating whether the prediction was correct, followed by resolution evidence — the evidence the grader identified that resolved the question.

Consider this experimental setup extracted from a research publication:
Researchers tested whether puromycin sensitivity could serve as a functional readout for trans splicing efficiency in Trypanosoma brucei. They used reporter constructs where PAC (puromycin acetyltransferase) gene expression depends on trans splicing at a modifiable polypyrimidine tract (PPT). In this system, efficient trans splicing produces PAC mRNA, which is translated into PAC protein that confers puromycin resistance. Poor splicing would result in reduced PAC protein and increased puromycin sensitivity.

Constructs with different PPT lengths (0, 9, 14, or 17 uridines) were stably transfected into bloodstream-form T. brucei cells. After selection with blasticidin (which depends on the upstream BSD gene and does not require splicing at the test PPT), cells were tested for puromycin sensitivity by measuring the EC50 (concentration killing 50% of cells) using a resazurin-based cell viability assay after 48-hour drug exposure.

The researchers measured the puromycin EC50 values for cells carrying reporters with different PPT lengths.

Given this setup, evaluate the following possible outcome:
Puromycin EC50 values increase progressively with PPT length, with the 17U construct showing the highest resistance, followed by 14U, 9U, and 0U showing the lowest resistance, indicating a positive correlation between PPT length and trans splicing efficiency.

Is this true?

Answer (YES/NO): NO